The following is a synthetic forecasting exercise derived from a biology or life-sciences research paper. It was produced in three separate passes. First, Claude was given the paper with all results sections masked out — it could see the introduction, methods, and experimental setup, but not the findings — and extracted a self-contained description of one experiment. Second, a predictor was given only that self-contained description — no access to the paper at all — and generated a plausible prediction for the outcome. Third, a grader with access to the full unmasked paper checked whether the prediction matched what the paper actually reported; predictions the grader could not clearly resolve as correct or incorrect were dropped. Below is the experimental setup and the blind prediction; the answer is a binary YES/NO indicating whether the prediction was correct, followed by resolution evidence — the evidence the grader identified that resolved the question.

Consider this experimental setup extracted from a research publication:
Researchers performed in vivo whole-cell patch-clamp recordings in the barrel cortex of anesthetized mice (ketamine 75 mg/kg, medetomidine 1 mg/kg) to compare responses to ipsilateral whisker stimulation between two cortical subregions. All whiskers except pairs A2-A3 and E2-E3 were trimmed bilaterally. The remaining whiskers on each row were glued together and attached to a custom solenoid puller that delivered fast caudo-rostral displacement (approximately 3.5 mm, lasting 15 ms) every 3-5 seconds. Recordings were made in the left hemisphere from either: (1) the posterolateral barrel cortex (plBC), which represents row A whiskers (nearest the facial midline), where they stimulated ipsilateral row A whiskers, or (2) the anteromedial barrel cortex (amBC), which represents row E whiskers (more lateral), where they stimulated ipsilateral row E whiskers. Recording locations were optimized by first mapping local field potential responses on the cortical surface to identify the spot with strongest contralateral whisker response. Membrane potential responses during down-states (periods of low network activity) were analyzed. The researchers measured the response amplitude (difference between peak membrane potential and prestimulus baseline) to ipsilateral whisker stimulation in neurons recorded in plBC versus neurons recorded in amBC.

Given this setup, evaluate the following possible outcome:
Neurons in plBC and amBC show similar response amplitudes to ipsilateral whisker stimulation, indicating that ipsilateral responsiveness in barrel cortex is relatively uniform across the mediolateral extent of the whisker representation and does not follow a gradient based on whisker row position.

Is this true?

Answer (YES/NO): NO